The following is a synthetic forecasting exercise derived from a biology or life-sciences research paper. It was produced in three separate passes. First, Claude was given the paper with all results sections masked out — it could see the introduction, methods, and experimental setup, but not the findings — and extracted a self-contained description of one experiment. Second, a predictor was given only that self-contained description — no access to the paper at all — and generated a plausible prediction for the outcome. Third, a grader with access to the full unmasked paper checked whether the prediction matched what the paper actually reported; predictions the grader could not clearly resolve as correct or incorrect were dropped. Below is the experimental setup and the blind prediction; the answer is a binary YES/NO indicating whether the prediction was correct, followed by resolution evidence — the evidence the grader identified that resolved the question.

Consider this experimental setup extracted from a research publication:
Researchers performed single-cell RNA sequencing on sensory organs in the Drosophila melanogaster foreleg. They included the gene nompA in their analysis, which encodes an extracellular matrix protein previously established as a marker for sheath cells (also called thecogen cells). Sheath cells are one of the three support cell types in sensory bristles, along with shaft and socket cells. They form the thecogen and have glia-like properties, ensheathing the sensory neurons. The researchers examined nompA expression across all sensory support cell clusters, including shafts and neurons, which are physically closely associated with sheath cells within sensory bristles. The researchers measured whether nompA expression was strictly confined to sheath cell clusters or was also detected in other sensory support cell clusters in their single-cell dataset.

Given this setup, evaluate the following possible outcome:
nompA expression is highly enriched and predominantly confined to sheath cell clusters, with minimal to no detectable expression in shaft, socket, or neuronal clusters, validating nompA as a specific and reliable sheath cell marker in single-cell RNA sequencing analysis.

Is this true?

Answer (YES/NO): NO